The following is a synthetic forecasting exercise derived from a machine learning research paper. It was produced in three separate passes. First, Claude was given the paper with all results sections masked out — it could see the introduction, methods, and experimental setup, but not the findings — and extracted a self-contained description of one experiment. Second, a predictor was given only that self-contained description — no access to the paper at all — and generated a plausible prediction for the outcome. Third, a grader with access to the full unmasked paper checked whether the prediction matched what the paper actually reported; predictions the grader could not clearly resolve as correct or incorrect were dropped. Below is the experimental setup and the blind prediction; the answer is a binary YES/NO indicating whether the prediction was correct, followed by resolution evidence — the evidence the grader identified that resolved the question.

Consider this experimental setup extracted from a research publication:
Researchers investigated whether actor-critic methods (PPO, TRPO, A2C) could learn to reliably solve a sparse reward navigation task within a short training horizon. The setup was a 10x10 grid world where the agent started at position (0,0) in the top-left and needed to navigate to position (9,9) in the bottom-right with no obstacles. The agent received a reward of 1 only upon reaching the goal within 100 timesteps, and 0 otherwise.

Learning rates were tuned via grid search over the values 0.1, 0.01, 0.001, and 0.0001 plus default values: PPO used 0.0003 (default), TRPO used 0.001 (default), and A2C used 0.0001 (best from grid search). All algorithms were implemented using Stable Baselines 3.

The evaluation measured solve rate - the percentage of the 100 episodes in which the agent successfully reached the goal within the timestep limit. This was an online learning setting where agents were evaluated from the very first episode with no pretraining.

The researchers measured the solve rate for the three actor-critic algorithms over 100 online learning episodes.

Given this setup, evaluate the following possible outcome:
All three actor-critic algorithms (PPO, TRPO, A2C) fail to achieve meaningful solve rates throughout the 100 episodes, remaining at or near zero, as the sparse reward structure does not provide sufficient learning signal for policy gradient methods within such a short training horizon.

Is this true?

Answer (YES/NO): NO